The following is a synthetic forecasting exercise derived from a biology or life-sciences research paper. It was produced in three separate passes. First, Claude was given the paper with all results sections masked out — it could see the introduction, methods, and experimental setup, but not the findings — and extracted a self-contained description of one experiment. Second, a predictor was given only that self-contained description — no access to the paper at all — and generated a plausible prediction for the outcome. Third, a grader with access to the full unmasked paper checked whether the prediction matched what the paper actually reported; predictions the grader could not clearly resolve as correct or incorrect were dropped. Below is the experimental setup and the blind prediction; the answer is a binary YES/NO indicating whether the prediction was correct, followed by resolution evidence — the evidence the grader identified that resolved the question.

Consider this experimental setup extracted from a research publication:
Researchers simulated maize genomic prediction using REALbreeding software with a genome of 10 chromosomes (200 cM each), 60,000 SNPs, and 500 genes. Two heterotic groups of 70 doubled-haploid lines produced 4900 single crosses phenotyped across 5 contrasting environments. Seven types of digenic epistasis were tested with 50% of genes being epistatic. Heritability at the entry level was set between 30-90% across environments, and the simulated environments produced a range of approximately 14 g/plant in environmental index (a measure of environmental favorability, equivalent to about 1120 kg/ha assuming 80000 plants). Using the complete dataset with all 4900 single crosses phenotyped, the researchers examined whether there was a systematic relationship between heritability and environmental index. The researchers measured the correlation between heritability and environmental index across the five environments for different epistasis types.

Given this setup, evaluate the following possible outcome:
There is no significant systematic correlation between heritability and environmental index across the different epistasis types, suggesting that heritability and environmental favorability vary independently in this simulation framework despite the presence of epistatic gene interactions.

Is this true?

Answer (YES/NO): YES